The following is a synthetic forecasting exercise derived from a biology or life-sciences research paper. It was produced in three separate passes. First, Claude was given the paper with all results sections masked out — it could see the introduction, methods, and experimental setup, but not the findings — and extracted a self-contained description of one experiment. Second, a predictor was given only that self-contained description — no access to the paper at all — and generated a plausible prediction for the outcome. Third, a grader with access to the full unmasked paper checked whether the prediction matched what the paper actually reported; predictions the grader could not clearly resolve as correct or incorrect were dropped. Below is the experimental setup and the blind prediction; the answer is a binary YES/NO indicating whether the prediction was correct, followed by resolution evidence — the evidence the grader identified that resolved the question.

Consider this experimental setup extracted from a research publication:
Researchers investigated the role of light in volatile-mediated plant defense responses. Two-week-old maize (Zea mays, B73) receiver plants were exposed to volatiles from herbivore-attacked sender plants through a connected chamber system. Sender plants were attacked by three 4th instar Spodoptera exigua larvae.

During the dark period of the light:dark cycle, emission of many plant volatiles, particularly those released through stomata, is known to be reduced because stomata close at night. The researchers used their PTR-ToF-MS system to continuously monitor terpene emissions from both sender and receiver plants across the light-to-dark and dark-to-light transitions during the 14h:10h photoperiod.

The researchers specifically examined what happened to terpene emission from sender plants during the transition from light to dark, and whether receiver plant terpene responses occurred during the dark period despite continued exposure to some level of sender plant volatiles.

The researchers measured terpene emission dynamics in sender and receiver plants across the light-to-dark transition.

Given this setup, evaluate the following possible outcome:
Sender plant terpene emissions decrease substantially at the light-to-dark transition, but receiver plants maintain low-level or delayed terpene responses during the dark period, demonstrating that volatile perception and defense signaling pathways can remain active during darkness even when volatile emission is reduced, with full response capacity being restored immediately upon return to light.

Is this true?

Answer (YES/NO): NO